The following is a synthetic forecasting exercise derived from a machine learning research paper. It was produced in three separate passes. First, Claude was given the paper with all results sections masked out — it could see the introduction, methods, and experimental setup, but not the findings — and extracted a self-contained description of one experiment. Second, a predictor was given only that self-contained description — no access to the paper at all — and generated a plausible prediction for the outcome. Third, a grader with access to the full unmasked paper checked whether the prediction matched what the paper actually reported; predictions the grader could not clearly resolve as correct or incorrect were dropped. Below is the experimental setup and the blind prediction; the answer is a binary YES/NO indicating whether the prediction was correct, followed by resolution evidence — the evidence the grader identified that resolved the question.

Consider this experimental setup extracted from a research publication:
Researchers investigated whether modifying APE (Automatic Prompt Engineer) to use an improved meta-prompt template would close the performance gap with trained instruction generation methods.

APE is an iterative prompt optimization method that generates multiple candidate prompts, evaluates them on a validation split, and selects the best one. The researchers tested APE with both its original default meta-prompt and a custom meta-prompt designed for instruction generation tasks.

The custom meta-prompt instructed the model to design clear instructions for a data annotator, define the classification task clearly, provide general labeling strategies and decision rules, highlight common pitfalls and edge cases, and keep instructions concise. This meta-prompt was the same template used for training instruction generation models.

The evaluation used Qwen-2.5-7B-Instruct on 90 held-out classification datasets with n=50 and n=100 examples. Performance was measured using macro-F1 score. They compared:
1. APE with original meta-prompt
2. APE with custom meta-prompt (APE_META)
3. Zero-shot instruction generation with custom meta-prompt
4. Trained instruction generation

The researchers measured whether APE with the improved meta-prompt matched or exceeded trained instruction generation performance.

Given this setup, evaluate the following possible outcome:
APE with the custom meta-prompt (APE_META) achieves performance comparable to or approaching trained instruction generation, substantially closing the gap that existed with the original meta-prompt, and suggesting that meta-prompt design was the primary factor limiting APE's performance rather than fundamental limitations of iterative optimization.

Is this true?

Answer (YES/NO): NO